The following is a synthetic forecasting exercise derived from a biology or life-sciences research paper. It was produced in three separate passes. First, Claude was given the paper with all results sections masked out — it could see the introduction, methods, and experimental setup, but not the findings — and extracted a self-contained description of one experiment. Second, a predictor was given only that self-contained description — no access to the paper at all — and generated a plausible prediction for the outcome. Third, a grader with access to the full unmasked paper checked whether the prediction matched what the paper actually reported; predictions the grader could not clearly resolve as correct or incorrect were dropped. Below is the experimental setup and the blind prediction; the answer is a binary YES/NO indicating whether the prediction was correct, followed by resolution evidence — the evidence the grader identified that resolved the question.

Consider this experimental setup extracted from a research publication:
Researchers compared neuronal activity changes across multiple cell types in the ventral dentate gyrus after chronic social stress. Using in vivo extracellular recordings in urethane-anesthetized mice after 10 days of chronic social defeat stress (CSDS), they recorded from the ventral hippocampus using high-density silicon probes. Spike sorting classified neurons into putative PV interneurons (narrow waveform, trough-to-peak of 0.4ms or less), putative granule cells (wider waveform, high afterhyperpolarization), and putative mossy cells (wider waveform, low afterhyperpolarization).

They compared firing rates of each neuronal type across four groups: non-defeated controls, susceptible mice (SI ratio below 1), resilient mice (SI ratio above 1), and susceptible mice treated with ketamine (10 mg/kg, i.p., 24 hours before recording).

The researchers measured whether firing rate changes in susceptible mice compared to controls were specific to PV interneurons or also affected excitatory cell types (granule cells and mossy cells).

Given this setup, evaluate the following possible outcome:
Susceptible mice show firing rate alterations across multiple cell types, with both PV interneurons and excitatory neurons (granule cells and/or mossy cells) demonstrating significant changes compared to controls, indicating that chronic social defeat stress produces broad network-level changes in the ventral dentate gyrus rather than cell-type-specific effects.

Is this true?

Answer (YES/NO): NO